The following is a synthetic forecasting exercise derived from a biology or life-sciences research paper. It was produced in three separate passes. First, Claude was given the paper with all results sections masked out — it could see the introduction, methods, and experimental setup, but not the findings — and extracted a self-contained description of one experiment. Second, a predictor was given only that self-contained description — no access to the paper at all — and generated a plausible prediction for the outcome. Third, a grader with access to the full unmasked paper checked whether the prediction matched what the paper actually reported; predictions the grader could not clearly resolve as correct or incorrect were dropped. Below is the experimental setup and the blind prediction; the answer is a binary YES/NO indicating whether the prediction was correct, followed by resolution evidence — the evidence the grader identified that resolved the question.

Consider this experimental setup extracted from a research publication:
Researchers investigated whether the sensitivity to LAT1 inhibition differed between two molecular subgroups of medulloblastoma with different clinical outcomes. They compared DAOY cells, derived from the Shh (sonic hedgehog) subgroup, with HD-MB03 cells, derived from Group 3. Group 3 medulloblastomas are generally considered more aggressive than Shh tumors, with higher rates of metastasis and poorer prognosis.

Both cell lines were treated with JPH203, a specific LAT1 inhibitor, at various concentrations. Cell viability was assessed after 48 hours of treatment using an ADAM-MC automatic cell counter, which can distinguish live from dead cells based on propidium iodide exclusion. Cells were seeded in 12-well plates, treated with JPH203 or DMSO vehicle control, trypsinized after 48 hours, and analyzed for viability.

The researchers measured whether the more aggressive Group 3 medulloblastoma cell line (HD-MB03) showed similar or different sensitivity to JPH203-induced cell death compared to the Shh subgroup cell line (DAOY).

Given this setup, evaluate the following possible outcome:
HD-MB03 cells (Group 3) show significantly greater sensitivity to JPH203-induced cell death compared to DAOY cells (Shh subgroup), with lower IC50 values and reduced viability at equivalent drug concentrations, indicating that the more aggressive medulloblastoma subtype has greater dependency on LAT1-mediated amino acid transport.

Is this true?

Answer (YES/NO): YES